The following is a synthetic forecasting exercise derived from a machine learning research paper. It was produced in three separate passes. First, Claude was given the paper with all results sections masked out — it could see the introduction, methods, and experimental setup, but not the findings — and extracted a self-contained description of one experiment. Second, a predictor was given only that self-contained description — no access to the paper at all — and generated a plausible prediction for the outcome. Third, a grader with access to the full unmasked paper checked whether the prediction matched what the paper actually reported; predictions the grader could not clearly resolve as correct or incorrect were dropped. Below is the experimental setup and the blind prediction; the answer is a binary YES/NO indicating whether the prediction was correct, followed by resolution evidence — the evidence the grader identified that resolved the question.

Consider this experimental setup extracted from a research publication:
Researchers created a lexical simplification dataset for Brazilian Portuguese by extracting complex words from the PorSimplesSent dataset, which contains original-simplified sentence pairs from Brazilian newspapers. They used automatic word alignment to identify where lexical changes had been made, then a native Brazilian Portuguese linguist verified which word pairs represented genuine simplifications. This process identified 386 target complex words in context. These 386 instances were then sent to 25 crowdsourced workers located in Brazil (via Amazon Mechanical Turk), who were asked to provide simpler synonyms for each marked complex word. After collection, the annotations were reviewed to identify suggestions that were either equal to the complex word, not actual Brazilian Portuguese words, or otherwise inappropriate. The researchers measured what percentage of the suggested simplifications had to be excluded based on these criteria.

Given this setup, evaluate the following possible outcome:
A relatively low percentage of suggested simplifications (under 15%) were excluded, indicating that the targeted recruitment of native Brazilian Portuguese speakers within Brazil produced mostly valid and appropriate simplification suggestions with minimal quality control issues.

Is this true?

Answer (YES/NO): YES